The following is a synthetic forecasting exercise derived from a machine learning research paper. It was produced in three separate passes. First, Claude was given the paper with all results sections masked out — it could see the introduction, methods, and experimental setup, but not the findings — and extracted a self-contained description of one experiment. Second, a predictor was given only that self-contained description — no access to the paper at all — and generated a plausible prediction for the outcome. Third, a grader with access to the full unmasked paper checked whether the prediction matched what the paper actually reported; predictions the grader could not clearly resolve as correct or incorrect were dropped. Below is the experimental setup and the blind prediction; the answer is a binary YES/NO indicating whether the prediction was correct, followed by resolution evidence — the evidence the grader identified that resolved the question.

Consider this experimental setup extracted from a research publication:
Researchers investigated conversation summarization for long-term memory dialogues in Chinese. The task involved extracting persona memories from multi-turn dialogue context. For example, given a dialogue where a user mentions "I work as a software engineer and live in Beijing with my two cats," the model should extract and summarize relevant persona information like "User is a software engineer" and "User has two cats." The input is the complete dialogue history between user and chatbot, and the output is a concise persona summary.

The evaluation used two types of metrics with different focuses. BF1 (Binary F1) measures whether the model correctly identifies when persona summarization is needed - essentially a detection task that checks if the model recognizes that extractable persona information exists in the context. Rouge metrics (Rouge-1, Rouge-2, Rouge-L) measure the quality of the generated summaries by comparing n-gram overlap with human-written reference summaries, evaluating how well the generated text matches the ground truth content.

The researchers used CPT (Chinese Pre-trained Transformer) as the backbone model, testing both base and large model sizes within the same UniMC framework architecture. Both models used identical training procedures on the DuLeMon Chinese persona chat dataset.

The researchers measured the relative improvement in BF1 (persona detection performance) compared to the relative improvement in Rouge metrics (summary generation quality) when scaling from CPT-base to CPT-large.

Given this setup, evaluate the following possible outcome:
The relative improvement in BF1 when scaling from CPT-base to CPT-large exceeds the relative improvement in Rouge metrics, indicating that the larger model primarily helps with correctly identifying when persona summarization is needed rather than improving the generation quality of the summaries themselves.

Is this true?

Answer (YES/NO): NO